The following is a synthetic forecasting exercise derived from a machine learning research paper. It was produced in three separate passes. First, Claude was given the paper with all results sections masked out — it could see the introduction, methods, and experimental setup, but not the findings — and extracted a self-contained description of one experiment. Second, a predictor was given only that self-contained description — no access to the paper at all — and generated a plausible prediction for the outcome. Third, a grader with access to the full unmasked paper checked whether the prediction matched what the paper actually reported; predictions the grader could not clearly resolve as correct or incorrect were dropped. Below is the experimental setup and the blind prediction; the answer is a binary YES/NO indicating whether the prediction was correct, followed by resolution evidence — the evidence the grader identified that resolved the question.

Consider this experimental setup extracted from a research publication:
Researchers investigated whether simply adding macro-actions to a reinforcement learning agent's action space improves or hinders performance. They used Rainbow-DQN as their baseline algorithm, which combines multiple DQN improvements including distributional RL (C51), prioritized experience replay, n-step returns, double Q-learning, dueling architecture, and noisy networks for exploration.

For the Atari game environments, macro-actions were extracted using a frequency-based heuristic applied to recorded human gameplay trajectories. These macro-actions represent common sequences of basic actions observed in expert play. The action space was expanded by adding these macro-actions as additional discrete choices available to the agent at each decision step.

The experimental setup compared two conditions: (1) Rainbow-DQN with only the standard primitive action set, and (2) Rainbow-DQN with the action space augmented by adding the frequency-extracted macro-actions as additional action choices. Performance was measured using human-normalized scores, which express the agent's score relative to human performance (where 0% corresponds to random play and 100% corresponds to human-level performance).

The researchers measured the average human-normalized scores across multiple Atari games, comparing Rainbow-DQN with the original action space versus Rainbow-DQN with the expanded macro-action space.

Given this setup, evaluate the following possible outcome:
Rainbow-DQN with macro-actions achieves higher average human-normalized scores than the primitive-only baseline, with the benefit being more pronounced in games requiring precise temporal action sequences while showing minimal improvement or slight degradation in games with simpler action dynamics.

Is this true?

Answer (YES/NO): NO